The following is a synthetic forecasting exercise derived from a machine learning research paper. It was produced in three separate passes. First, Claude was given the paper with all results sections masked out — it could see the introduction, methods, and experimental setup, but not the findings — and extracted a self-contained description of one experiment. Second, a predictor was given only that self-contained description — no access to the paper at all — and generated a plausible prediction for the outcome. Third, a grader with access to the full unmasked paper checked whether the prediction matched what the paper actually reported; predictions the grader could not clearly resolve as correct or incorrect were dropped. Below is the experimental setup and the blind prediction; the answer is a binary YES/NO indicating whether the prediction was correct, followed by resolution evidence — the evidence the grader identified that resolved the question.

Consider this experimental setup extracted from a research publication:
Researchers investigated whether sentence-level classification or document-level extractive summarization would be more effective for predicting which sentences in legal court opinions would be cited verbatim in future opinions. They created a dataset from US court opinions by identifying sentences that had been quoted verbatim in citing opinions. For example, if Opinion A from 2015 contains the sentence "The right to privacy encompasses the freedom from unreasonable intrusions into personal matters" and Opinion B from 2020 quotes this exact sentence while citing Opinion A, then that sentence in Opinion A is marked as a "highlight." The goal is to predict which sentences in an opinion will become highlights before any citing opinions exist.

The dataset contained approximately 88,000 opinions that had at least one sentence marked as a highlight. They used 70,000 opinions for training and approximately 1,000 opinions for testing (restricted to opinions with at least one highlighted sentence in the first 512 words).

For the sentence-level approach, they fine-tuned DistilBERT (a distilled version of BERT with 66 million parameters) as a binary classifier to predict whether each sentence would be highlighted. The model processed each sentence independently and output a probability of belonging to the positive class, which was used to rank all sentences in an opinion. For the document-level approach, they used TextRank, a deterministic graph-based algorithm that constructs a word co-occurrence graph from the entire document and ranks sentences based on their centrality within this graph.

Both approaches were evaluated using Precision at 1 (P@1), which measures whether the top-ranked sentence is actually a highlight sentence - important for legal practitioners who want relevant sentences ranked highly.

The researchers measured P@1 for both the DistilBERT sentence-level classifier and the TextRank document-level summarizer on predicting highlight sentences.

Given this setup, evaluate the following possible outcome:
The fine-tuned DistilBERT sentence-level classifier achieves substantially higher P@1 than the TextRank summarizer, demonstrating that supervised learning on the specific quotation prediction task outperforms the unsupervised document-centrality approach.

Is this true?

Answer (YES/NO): NO